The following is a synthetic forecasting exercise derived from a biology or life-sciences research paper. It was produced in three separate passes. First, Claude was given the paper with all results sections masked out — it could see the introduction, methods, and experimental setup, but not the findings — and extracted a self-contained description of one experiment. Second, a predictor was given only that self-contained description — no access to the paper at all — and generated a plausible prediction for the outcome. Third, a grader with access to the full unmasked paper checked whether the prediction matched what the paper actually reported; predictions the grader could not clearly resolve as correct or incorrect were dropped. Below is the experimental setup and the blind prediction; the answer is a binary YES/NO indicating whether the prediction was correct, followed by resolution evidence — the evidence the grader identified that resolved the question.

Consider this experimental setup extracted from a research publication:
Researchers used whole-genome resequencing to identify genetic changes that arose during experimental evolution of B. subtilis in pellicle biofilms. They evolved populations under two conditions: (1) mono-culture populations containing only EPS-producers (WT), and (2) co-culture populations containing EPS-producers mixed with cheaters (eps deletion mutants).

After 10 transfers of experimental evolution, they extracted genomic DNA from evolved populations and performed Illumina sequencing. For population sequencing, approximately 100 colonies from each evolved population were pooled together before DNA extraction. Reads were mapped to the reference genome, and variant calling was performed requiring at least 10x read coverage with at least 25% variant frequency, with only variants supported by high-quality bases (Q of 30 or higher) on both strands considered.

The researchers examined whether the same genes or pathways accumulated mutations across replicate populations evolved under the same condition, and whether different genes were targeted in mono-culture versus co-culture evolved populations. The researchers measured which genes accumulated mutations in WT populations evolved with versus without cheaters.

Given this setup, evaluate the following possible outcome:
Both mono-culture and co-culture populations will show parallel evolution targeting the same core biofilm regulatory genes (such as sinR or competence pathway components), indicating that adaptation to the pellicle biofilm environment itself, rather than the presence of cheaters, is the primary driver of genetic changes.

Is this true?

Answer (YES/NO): NO